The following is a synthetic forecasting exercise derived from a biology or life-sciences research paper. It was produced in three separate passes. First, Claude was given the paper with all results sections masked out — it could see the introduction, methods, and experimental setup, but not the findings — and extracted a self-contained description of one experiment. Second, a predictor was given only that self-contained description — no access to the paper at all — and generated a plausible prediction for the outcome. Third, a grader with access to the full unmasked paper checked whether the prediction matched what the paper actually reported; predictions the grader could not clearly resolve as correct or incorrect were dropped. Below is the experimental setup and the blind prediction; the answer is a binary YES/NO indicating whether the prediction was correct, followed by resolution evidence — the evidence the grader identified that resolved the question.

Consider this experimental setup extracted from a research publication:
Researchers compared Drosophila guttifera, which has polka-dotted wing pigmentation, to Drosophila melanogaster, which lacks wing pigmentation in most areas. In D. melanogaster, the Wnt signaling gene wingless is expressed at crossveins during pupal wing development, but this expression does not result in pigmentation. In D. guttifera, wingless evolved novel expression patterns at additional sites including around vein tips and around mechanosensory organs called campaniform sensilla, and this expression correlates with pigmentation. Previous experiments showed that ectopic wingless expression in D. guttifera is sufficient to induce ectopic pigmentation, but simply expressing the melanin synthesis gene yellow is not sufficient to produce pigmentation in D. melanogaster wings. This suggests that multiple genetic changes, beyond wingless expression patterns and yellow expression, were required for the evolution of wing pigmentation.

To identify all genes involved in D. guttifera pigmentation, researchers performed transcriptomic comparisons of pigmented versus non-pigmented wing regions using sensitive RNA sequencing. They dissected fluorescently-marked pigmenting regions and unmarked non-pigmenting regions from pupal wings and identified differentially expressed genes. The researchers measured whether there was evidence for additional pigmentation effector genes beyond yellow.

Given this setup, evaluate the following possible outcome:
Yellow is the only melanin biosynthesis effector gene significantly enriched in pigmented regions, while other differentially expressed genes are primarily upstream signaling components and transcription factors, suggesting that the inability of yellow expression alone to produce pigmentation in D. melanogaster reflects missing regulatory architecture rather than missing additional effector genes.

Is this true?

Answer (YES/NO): NO